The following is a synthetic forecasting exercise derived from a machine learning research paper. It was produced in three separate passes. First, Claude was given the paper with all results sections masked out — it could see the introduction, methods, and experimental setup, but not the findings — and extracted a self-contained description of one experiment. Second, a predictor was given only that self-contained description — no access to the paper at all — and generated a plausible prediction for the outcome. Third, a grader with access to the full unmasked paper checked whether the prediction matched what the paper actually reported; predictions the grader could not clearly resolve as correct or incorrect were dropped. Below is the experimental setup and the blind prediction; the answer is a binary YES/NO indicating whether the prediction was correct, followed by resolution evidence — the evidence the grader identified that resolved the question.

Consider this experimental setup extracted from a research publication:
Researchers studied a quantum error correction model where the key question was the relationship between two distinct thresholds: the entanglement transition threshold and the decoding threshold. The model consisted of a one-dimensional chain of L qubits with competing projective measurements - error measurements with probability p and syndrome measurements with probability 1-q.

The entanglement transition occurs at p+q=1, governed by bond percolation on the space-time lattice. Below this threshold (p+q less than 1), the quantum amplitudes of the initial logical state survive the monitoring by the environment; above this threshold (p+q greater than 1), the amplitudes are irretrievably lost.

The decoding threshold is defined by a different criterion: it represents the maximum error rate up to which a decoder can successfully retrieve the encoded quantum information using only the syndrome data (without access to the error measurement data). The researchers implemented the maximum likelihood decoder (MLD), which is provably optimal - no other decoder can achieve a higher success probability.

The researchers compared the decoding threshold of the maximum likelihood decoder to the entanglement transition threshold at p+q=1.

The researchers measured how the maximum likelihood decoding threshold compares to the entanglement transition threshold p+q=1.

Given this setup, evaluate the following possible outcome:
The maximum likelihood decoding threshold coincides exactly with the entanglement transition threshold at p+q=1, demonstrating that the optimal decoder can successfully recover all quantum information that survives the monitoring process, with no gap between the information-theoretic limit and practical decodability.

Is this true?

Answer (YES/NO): NO